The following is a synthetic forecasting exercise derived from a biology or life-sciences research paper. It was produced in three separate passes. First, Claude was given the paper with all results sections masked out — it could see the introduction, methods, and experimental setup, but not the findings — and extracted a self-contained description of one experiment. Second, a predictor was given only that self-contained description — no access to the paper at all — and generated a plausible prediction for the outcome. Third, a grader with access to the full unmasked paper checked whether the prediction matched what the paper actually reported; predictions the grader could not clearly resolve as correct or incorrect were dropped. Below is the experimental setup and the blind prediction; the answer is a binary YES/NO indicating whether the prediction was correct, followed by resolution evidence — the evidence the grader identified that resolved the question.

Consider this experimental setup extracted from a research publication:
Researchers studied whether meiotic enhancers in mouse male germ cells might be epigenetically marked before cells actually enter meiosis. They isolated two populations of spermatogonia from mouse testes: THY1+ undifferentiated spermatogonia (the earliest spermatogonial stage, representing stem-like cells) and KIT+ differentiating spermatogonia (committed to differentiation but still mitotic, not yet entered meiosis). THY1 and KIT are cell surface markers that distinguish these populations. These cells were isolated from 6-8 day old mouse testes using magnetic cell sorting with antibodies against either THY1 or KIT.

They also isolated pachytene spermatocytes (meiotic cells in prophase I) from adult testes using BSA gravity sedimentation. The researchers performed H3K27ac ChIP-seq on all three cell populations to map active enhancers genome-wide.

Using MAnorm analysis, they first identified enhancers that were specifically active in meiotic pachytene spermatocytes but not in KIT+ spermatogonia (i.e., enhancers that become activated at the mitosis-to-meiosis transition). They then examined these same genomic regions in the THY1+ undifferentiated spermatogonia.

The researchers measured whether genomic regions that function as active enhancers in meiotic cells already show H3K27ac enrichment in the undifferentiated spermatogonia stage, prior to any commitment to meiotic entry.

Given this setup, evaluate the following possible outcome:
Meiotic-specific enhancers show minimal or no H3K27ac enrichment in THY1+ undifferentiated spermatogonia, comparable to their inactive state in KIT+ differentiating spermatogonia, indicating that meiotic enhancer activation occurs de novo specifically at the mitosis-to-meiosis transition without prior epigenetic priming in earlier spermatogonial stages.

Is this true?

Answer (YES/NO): NO